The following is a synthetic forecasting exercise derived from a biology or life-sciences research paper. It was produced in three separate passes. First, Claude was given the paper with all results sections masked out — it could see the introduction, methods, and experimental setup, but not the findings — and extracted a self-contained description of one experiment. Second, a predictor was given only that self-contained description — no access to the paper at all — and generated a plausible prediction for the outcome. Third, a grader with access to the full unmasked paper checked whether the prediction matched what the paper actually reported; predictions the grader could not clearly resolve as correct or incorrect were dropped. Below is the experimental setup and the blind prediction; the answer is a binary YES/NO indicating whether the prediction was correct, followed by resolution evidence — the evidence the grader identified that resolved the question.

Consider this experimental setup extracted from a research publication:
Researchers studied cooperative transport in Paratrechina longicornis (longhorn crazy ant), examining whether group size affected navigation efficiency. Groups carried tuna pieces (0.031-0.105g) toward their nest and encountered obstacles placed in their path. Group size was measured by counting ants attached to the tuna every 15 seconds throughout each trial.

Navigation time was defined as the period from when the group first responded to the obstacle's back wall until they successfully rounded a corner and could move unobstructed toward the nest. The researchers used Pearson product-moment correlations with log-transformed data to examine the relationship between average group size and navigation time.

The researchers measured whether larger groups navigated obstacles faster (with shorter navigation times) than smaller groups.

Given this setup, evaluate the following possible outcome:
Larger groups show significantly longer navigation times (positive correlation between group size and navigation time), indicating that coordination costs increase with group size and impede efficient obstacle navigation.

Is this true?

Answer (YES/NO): NO